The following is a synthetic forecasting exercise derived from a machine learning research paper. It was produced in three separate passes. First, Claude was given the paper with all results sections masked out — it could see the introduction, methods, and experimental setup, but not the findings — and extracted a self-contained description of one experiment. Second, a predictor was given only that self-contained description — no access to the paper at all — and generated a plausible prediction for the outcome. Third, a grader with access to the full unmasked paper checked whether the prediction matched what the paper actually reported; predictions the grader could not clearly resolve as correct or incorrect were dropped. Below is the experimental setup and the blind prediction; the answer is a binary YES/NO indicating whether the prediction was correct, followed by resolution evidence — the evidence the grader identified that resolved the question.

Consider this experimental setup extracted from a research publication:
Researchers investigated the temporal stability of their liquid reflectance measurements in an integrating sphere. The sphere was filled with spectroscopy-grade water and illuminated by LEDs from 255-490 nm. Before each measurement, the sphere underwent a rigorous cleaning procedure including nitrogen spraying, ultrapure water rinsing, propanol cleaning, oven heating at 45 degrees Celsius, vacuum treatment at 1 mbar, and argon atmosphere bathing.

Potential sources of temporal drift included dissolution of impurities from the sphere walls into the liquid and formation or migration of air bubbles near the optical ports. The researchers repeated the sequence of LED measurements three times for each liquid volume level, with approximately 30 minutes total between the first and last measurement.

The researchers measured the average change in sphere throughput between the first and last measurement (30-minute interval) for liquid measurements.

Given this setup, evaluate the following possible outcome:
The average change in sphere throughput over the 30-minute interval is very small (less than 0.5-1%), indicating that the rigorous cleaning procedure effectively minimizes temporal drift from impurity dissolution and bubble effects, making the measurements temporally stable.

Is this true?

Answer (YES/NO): YES